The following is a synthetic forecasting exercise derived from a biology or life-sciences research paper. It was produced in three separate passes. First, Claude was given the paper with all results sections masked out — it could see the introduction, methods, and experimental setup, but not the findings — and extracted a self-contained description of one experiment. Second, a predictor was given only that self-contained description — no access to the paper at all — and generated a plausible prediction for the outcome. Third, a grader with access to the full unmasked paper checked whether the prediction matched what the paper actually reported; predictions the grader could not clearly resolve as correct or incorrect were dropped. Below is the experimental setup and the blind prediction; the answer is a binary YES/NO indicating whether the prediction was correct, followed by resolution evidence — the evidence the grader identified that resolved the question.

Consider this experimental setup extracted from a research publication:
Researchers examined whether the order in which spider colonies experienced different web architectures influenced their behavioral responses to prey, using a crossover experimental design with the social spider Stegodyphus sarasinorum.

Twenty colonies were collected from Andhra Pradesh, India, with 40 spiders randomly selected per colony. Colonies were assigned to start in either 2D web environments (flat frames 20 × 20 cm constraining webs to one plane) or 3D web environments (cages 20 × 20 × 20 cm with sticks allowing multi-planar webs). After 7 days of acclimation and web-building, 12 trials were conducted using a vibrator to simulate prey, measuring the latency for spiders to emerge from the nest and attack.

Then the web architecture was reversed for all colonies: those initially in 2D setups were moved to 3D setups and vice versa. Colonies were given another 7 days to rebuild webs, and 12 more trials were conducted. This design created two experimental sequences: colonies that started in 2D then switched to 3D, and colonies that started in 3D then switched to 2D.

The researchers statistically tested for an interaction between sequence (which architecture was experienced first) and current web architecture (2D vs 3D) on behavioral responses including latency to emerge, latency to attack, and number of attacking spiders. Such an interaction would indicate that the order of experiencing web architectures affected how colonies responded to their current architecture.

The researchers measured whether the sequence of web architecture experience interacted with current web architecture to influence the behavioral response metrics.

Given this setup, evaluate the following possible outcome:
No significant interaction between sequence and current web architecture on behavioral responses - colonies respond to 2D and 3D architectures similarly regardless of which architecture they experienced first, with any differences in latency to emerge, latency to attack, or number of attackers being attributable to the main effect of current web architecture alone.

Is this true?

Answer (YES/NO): YES